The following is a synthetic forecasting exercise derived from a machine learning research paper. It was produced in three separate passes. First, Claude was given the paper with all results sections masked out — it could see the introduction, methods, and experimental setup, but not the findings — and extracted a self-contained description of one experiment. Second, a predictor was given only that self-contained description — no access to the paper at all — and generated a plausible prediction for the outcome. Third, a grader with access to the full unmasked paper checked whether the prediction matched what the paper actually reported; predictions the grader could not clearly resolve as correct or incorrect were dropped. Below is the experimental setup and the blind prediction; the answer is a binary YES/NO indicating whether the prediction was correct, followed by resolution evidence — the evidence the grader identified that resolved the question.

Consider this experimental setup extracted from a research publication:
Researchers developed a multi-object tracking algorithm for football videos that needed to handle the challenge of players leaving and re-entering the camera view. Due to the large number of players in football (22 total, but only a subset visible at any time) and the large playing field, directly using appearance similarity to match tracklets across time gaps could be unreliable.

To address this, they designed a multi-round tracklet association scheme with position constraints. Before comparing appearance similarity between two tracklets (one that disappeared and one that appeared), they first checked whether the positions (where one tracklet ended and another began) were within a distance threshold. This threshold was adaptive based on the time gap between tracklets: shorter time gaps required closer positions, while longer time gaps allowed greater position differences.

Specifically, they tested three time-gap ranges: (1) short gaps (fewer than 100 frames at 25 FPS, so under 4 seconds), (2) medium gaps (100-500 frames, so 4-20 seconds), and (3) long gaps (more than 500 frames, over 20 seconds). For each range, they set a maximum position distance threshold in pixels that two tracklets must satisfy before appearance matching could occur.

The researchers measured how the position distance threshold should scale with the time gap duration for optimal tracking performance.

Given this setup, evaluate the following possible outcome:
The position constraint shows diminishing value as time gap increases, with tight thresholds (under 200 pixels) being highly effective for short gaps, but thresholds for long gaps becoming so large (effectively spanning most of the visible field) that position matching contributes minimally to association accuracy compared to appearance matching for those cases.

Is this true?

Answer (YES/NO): NO